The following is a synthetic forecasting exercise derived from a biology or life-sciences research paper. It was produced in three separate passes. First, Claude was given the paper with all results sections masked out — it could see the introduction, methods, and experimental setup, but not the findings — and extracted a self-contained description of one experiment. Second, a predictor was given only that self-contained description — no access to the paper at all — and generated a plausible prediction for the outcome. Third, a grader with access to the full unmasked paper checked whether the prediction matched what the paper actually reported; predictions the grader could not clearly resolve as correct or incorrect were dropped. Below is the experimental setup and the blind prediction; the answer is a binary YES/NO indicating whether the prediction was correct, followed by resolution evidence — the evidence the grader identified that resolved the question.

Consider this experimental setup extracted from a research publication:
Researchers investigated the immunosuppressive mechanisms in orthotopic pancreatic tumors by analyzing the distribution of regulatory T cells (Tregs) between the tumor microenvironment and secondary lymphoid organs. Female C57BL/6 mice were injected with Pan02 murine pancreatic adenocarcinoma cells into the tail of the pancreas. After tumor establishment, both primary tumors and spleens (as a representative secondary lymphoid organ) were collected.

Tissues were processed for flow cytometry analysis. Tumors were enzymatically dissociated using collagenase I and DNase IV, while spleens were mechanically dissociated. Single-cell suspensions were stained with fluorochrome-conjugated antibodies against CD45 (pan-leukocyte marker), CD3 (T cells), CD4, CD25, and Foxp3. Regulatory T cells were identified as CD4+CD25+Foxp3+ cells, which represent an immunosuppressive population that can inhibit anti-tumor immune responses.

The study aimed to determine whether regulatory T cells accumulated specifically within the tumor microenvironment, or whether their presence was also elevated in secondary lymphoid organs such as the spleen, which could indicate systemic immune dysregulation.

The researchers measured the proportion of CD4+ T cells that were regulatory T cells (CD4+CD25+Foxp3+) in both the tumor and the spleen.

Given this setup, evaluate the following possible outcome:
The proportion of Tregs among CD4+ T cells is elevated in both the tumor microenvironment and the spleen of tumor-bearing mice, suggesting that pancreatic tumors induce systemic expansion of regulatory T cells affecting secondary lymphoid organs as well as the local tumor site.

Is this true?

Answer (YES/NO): YES